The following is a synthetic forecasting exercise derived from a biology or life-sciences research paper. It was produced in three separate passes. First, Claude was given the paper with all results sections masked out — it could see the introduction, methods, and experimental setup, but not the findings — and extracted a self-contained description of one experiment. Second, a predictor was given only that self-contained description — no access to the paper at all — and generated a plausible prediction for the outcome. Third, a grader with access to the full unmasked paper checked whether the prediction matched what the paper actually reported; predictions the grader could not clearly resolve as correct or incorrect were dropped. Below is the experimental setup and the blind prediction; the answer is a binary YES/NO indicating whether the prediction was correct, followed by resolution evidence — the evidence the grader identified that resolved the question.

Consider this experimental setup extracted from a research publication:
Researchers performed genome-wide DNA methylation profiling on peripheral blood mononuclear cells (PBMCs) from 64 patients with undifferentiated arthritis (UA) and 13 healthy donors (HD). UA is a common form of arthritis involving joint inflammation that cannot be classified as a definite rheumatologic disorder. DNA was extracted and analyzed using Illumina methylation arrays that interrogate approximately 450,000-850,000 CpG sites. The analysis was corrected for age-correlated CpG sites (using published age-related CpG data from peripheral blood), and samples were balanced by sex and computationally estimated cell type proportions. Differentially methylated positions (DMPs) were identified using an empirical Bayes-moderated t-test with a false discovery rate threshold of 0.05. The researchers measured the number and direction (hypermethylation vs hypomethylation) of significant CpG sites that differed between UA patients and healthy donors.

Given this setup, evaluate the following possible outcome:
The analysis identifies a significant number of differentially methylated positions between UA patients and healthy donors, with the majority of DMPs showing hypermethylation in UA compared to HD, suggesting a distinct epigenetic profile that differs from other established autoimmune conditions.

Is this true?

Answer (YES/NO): NO